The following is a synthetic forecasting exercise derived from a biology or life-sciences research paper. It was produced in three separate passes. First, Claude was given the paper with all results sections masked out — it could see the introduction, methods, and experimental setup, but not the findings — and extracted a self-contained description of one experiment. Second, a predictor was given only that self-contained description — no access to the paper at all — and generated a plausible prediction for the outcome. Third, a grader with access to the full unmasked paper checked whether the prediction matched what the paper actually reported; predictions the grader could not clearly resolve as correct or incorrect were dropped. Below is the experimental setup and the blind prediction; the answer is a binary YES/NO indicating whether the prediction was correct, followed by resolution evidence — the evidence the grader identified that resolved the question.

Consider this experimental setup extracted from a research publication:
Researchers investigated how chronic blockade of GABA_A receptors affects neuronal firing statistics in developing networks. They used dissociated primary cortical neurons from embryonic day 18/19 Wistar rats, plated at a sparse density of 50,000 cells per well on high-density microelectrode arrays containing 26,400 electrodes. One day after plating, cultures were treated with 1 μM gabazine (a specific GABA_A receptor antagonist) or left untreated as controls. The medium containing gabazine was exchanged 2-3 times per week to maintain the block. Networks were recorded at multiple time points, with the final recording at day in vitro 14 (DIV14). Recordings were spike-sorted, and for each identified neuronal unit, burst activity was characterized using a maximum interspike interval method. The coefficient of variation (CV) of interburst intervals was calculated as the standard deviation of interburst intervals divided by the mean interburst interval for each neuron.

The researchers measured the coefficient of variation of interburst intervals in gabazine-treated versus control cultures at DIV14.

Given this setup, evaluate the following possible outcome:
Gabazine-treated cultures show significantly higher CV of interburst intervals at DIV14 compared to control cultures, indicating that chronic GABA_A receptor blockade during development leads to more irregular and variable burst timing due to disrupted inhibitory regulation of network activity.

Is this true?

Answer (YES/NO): NO